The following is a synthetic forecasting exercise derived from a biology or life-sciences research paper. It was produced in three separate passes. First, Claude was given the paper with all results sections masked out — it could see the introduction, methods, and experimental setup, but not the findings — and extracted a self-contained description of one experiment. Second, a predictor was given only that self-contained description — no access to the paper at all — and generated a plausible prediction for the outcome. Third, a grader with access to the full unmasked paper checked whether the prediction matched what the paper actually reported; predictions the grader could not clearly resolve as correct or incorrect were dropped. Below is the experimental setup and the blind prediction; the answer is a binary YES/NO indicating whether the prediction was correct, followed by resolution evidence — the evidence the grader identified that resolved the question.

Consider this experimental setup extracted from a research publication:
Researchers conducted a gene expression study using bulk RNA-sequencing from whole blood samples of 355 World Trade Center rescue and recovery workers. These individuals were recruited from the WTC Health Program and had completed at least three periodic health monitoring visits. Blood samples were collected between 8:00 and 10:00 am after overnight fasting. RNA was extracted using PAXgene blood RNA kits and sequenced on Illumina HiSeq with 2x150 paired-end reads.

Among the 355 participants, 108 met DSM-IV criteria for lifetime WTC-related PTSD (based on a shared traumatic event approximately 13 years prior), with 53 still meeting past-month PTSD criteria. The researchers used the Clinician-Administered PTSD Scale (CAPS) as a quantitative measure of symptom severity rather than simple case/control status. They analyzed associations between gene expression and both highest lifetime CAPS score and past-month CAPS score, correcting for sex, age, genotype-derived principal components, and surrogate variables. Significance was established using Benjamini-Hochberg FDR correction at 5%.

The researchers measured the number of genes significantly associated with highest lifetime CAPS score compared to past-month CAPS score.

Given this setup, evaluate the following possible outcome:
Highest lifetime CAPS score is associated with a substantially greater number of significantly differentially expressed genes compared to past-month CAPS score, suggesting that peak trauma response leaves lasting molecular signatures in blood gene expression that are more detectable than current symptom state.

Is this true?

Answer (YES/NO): YES